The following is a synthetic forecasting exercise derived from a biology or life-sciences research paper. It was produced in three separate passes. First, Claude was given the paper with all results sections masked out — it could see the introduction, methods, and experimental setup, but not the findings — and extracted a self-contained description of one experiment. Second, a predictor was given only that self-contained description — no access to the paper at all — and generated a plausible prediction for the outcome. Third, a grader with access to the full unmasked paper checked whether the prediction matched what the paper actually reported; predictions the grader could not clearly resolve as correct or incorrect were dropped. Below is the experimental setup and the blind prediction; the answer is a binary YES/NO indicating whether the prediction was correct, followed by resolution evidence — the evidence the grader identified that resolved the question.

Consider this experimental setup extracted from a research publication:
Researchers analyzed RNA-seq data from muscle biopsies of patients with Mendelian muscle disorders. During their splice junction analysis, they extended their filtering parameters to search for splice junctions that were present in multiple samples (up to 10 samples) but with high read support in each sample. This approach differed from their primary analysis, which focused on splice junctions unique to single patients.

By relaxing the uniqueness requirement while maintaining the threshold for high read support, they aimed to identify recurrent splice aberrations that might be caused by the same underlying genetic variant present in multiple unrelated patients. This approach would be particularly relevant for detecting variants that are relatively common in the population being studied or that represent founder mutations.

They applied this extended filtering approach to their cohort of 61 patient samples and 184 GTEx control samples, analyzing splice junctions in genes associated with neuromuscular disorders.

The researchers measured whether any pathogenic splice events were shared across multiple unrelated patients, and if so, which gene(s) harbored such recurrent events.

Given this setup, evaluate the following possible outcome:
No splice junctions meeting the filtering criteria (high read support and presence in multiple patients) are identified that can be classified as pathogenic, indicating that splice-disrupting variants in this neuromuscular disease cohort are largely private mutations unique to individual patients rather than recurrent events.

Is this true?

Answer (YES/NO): NO